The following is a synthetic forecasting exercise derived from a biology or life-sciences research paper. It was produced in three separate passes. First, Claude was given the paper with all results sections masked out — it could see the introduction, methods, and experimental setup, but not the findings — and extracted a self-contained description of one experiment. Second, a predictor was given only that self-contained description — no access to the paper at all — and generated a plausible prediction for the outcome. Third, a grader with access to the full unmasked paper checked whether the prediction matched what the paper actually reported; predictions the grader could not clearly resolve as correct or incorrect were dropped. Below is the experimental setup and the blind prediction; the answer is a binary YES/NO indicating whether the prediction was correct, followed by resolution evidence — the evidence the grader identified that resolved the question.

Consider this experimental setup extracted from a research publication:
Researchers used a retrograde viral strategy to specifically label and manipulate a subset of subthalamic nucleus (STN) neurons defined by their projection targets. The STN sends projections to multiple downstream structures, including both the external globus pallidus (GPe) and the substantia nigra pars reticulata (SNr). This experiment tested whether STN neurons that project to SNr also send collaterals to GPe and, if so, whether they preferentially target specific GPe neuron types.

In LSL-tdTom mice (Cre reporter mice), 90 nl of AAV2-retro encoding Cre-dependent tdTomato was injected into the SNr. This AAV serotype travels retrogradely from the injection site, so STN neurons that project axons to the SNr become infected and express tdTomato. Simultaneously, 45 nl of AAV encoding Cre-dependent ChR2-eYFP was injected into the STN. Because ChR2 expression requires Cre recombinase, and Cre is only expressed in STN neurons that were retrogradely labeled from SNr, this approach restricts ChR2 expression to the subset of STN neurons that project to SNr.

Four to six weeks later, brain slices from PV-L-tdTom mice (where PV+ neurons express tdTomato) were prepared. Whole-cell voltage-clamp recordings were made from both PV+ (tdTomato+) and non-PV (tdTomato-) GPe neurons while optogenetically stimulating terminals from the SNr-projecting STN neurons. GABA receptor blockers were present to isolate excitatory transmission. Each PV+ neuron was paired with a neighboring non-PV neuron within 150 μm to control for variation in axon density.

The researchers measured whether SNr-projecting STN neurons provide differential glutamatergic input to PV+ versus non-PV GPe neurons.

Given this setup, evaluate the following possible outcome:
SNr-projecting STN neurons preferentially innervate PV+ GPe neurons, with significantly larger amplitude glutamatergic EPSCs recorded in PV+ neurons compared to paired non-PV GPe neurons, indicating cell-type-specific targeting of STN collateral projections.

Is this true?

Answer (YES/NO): YES